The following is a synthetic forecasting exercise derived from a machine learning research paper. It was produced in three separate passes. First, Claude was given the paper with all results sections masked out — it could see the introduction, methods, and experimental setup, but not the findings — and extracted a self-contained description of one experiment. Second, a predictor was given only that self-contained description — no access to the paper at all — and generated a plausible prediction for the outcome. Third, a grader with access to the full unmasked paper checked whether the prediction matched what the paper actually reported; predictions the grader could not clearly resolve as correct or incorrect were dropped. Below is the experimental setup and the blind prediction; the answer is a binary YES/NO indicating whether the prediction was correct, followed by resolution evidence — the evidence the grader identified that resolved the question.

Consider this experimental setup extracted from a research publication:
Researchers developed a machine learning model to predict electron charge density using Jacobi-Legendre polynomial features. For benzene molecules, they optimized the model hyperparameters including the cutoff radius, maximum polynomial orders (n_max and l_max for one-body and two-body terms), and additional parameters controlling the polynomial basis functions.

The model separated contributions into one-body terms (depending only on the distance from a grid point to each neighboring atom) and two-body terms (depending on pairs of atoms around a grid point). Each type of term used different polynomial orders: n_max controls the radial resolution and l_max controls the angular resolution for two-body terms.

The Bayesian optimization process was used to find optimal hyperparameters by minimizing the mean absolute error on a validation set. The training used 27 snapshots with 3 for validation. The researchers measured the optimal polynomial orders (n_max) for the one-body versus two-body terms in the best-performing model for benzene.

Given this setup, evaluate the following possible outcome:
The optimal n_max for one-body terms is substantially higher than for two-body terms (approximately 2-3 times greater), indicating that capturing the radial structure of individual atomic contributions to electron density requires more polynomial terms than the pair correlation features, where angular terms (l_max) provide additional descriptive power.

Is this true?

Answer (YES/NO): YES